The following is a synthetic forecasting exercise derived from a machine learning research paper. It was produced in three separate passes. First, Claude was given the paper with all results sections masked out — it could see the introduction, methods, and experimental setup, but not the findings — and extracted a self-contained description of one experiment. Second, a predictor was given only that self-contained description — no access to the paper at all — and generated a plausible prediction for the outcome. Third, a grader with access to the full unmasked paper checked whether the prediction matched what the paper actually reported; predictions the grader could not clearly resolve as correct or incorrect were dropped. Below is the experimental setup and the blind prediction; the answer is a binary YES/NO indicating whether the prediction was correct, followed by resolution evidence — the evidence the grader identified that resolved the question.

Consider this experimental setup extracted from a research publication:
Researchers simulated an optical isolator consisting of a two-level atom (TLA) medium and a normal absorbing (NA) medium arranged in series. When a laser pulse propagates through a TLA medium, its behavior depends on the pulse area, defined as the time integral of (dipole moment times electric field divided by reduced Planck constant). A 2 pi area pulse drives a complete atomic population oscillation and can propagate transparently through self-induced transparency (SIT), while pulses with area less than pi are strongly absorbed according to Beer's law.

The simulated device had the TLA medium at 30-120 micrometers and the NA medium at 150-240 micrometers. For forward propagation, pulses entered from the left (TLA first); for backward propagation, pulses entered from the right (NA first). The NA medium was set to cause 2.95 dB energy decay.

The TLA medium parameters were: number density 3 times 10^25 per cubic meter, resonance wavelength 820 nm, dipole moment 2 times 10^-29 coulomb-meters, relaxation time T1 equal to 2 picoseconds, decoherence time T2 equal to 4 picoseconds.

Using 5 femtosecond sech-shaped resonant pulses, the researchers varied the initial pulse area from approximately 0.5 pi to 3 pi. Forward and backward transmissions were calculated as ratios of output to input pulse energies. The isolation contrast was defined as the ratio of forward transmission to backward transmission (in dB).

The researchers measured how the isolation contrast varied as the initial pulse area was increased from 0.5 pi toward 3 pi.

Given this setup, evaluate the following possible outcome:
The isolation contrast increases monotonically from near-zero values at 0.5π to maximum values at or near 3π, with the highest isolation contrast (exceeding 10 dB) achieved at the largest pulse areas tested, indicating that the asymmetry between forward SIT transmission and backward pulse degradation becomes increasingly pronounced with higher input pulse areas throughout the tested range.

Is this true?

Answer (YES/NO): NO